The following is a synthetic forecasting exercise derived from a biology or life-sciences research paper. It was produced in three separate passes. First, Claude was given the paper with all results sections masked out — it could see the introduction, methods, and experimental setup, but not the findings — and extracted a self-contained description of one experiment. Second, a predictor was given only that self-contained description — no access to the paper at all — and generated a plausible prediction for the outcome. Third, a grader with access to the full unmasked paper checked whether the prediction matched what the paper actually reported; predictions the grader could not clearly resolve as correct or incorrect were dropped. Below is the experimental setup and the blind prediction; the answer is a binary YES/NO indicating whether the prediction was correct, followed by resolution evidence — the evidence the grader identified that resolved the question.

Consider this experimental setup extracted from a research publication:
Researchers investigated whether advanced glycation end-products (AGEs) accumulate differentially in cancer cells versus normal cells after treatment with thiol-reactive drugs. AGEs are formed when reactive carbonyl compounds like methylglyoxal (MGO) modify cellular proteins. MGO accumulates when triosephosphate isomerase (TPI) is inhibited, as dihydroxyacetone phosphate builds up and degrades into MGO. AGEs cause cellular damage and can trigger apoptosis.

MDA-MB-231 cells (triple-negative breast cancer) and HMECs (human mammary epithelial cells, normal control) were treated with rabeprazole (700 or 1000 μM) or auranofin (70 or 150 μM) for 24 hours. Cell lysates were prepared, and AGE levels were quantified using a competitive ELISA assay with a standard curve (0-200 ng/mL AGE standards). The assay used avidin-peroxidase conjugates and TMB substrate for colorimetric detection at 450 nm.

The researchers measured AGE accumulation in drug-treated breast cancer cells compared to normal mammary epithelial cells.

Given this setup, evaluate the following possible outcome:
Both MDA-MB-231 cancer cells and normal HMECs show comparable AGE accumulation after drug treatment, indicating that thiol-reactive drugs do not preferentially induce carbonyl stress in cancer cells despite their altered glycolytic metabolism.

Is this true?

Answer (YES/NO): NO